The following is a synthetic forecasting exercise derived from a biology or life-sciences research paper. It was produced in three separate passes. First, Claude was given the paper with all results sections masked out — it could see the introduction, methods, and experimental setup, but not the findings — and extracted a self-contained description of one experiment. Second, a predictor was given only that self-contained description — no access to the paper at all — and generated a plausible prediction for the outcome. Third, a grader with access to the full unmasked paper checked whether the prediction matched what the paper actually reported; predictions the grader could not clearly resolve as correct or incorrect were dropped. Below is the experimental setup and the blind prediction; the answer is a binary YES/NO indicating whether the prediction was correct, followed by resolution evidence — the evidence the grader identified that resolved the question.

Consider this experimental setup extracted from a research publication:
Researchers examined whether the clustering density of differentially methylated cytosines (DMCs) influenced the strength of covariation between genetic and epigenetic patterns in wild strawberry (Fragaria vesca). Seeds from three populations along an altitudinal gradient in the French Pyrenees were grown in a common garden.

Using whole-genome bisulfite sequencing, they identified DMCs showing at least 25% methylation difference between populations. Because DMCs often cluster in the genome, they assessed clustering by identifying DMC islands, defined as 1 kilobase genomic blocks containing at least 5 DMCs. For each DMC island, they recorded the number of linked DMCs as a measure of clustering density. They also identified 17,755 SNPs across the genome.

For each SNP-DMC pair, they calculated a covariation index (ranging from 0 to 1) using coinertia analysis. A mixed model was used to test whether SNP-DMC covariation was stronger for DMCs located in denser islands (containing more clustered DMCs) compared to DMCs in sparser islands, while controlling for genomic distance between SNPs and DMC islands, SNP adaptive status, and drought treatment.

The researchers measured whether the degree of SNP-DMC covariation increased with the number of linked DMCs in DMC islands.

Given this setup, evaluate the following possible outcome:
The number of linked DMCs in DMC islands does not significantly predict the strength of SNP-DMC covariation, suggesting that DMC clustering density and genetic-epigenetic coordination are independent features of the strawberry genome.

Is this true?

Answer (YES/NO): NO